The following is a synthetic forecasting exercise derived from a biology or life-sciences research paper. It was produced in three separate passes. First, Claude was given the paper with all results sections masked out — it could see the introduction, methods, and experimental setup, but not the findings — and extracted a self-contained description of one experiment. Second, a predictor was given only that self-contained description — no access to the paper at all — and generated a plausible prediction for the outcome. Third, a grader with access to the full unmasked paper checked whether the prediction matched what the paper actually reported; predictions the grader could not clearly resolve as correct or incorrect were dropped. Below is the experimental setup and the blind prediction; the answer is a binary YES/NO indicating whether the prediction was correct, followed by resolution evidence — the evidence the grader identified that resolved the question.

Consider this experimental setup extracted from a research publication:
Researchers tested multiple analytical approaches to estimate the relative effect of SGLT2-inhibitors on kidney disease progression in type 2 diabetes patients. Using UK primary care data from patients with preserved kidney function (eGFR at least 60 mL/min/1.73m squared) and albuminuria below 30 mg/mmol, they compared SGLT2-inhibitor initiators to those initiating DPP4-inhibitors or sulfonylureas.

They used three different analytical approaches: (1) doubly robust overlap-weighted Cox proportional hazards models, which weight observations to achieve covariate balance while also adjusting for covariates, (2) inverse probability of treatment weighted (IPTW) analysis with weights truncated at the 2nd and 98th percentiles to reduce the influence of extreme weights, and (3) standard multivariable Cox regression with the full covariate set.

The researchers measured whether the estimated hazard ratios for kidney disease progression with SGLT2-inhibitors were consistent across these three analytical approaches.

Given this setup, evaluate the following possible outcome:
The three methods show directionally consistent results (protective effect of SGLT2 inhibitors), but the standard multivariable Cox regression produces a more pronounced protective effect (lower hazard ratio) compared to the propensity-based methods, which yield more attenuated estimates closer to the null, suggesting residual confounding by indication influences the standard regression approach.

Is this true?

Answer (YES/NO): NO